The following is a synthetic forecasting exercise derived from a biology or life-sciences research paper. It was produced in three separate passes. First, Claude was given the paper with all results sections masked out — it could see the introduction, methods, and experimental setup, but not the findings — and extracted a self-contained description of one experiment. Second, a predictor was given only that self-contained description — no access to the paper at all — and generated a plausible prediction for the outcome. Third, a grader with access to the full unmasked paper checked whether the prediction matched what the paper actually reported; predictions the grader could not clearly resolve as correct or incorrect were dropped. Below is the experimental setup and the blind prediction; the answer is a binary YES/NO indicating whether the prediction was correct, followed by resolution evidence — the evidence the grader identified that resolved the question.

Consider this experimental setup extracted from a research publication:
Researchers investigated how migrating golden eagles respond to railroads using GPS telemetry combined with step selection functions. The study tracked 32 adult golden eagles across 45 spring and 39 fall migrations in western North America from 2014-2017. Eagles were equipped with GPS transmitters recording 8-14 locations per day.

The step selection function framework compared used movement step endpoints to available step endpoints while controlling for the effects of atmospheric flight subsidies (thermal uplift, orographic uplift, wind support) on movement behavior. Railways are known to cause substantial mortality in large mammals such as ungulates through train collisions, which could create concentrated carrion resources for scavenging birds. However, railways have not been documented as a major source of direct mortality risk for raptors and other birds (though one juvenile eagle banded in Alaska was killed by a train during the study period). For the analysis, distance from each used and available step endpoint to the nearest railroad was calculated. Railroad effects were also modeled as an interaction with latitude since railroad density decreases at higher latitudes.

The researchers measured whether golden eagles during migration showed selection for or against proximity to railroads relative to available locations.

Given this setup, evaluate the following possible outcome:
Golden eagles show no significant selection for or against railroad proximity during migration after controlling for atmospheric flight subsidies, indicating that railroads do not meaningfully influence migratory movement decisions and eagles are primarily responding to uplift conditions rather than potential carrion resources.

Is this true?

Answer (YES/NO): NO